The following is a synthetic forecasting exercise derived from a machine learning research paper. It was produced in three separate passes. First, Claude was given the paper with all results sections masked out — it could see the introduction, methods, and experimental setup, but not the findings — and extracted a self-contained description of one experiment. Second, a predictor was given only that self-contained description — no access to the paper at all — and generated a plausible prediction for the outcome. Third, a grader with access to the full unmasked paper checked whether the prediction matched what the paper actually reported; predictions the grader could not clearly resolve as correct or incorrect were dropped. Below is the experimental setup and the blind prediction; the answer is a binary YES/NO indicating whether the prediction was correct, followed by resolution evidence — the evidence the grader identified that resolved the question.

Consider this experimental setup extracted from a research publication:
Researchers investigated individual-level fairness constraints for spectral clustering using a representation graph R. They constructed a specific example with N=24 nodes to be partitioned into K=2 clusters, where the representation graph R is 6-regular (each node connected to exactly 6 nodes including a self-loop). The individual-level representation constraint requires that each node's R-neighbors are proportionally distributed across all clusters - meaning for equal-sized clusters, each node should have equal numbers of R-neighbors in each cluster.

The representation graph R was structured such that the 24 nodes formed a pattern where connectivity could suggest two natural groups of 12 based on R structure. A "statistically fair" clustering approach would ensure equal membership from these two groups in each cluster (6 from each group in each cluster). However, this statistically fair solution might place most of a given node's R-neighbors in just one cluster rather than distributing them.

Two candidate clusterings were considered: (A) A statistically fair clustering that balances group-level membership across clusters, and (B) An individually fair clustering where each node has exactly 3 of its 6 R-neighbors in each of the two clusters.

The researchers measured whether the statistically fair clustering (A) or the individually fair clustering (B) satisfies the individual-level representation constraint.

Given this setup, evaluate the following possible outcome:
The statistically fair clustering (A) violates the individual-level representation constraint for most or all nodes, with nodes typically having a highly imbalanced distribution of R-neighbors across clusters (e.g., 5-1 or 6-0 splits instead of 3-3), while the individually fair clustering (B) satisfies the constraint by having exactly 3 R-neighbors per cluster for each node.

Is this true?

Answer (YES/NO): YES